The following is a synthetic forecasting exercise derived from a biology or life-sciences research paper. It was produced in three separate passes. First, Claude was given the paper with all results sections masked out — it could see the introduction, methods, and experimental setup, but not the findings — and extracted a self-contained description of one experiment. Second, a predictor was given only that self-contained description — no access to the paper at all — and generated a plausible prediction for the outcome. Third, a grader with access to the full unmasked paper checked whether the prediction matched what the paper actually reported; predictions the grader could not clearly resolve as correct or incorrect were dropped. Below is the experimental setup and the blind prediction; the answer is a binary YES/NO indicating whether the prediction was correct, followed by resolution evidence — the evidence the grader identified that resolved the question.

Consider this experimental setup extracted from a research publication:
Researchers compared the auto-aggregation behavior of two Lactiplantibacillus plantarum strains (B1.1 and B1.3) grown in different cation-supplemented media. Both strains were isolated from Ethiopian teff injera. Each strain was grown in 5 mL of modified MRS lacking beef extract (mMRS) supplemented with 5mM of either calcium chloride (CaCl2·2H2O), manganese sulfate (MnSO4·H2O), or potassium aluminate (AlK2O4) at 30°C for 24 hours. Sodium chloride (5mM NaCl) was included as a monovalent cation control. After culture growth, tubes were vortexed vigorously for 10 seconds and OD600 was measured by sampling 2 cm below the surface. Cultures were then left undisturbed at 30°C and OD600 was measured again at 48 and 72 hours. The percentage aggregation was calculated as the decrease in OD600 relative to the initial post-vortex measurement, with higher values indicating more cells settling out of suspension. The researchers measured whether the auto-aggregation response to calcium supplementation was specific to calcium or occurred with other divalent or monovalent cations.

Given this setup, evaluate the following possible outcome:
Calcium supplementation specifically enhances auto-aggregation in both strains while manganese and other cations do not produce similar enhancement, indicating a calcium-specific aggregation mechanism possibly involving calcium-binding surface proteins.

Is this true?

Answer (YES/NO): NO